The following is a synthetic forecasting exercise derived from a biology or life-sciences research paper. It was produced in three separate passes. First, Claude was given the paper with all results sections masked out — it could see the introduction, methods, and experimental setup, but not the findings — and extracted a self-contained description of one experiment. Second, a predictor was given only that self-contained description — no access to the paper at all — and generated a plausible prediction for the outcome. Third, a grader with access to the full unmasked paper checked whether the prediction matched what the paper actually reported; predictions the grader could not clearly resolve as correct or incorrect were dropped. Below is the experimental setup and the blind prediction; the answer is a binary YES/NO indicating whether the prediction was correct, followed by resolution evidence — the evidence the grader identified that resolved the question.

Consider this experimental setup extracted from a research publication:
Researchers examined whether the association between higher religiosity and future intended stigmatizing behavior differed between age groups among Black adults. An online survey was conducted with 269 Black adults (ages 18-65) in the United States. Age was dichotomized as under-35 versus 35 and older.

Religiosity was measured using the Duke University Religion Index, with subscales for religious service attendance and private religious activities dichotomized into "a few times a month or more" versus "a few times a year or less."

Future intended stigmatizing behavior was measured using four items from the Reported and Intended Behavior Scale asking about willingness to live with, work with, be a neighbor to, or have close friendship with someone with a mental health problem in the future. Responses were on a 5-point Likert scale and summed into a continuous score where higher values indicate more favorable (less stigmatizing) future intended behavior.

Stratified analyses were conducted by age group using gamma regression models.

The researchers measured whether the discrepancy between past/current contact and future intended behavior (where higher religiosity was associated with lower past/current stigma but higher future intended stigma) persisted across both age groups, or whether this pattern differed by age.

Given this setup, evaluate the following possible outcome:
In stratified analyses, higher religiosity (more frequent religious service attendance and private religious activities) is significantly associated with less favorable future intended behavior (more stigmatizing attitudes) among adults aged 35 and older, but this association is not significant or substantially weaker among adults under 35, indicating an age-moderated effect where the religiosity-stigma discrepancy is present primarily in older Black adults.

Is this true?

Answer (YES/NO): NO